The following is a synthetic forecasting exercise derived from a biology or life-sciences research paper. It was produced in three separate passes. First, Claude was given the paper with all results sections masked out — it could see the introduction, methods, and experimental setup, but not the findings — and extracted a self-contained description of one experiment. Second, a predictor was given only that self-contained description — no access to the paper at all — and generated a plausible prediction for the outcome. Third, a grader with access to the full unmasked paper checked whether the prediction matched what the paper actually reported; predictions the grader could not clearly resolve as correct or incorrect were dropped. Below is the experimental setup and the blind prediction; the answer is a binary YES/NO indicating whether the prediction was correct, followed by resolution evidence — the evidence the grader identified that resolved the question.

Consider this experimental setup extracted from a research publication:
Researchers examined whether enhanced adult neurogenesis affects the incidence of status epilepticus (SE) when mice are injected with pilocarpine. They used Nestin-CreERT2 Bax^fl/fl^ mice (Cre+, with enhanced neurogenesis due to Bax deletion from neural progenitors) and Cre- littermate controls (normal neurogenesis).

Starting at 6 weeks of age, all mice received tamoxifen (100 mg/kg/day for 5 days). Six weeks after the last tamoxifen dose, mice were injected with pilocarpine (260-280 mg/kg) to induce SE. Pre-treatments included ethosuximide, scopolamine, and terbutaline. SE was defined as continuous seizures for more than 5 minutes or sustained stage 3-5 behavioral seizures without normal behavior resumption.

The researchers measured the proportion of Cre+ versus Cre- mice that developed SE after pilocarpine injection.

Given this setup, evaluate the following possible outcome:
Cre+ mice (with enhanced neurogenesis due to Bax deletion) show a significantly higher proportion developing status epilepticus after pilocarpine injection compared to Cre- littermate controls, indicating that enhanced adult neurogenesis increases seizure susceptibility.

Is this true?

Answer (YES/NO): NO